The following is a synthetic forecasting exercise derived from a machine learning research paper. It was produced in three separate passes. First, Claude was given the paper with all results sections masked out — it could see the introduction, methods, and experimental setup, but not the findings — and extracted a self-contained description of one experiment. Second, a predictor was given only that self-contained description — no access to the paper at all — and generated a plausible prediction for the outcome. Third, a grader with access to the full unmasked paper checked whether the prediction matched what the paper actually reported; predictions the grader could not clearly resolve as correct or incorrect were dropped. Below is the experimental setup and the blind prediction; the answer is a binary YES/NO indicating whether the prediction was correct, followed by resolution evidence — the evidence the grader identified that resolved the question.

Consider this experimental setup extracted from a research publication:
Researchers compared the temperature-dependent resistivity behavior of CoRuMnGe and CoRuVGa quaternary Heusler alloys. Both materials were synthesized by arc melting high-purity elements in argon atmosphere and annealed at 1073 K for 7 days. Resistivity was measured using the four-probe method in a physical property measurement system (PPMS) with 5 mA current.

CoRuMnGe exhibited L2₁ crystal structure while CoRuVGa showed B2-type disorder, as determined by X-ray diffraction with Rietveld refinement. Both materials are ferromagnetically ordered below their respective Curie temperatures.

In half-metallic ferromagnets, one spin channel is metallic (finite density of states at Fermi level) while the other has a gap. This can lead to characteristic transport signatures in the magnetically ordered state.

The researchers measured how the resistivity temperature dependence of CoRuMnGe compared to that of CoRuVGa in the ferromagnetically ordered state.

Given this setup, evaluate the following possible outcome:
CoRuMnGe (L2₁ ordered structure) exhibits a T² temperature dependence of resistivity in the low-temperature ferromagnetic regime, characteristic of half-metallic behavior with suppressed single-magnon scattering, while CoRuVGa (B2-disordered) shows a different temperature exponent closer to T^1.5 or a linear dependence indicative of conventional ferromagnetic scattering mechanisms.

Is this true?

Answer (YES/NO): NO